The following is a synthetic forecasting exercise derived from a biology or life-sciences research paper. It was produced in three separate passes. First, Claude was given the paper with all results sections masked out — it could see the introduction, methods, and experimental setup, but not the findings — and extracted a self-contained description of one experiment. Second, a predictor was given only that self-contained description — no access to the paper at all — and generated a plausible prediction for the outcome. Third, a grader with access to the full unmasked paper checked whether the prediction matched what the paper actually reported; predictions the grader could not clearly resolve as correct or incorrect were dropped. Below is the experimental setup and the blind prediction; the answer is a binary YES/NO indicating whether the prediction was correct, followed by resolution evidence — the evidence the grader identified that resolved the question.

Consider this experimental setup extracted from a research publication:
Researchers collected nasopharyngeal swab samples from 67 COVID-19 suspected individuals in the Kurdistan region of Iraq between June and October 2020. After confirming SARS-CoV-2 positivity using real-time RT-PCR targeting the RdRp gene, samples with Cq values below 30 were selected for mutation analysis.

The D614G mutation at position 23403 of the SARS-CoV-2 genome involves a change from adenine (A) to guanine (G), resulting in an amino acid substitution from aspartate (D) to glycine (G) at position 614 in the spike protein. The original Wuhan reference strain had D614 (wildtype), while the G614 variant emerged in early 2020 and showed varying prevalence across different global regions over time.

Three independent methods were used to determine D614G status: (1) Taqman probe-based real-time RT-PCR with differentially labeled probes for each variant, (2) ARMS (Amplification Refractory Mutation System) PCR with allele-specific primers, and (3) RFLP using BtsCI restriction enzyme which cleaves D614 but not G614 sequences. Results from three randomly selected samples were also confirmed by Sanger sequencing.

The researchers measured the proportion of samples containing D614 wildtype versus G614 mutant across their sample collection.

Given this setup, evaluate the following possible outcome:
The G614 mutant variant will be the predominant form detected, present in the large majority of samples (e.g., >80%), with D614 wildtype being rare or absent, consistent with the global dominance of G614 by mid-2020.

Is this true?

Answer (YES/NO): YES